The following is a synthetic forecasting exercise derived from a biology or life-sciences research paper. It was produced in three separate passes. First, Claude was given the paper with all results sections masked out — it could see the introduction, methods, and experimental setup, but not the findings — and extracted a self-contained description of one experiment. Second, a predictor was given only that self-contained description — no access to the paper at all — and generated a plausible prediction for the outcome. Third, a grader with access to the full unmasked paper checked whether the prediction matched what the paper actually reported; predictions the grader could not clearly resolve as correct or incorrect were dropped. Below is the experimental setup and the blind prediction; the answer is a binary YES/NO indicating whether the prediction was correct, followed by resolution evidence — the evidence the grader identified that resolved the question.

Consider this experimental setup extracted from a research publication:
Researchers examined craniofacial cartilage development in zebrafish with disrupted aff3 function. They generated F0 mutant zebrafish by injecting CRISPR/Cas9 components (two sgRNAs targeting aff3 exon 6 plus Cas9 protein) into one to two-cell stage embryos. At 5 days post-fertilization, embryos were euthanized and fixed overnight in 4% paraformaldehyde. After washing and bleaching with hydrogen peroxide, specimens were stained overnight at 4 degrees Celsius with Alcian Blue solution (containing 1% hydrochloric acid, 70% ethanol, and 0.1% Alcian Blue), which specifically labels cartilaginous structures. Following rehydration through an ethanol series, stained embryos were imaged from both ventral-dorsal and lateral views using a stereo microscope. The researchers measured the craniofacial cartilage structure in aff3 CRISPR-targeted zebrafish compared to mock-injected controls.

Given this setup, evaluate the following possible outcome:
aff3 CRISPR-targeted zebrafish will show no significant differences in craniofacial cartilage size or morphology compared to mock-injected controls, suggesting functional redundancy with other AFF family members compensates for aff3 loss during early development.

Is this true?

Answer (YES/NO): NO